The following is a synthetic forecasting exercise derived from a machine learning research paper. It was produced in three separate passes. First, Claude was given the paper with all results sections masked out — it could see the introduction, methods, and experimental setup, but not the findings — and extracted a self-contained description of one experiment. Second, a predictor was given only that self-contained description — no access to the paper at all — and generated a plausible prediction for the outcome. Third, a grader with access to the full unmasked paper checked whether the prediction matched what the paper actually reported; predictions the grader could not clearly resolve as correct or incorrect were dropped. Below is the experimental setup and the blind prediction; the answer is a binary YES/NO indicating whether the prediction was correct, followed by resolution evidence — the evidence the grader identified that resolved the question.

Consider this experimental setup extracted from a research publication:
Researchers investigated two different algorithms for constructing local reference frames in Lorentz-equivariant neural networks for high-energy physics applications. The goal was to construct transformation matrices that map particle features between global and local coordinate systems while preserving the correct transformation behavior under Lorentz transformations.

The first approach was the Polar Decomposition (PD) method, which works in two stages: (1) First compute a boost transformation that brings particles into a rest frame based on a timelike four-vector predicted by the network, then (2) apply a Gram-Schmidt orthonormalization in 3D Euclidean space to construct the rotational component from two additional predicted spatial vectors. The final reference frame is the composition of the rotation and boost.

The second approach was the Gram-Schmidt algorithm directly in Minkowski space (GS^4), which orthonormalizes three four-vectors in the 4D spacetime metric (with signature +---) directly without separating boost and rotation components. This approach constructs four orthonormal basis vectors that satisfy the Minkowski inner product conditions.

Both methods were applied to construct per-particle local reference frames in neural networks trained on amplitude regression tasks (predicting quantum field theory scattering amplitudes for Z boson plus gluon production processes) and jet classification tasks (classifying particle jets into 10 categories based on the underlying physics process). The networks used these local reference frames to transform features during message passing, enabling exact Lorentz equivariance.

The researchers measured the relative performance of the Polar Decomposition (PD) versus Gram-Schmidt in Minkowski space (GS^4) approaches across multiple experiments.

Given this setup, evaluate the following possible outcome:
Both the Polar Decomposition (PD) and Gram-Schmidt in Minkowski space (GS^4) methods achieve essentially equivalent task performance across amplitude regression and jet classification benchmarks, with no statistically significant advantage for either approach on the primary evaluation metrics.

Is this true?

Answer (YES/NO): NO